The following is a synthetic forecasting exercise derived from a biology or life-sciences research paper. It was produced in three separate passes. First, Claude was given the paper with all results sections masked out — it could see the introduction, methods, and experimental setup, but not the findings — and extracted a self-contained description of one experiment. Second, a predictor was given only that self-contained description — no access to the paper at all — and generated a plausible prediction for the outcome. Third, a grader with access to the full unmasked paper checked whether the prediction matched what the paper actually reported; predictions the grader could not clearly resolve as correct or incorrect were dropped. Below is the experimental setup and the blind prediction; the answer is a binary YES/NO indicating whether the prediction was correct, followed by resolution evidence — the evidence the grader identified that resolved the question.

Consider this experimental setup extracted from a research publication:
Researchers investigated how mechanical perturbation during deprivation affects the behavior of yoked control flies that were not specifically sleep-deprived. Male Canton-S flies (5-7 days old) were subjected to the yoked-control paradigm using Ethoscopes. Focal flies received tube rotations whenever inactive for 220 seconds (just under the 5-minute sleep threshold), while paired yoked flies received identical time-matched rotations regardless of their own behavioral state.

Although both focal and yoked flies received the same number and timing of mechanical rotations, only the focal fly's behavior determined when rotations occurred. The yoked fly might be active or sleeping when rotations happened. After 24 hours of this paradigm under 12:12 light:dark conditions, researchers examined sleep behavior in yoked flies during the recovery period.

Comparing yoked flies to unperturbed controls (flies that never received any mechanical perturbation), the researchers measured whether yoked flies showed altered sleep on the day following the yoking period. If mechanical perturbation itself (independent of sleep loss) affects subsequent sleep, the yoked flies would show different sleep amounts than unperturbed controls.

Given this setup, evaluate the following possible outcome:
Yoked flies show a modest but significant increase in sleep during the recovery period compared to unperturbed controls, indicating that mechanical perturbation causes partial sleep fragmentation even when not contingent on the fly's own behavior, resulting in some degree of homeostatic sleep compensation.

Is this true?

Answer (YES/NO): NO